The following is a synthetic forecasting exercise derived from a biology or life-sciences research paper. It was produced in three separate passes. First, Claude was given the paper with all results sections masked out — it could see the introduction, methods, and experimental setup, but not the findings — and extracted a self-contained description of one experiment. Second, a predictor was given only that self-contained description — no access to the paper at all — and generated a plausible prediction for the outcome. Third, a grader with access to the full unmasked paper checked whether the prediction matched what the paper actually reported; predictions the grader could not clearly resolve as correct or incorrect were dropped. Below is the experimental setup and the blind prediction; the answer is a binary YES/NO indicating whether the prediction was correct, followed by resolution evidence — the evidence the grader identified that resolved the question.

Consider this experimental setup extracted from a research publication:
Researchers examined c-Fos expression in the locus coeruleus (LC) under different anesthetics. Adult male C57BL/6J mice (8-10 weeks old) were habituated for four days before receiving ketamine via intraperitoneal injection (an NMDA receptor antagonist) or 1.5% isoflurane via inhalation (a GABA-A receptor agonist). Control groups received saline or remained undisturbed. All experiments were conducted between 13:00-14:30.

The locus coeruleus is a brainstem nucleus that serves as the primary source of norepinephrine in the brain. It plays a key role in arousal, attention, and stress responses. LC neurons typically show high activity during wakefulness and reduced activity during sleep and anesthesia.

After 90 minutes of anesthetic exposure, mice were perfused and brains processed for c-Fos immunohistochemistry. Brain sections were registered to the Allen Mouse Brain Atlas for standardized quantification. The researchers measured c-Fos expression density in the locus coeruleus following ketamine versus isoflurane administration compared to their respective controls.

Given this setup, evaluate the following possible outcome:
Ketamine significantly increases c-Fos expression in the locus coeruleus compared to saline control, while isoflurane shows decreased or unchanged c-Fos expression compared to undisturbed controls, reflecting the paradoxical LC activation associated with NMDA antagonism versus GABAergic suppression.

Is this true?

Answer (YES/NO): NO